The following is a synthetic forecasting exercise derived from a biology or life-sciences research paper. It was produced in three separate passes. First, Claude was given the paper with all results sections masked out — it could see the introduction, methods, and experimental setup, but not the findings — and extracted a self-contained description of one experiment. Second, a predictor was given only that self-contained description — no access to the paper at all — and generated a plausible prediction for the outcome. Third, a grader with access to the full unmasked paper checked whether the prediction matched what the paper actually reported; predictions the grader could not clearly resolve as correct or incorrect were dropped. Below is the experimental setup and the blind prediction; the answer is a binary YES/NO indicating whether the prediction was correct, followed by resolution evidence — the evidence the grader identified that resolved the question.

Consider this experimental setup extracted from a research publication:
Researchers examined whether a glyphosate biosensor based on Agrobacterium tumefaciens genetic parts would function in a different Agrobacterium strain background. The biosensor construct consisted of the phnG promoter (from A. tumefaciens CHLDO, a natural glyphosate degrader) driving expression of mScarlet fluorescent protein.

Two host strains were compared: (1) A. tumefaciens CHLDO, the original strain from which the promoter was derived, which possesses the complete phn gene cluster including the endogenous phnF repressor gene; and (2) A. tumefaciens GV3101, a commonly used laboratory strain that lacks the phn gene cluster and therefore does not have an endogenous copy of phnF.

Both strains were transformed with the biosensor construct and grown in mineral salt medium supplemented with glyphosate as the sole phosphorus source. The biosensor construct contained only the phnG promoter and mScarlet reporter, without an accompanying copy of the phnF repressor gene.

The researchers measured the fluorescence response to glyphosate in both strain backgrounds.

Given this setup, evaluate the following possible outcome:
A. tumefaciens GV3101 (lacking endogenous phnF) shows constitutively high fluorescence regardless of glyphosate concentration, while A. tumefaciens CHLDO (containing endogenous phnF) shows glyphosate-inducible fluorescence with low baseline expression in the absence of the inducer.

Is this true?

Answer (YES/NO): NO